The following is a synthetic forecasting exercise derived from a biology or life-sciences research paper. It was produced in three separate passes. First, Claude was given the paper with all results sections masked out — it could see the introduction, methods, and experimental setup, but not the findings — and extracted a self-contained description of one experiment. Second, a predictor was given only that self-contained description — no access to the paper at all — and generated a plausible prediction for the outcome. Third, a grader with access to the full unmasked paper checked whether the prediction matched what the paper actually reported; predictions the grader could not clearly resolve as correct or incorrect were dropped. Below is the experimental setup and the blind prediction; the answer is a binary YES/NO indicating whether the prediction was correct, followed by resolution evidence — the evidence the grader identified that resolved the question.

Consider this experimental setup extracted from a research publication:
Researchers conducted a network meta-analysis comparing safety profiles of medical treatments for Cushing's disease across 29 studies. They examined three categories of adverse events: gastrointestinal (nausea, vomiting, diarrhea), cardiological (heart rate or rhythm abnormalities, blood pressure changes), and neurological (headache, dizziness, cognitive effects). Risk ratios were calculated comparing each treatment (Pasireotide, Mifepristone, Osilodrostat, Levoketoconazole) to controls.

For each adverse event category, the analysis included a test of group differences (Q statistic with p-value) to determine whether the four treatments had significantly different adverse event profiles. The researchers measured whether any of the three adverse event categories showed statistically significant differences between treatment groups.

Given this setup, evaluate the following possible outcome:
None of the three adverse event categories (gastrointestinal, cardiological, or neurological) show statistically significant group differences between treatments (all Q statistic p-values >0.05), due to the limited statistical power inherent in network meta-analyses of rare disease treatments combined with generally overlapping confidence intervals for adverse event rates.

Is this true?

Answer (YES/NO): YES